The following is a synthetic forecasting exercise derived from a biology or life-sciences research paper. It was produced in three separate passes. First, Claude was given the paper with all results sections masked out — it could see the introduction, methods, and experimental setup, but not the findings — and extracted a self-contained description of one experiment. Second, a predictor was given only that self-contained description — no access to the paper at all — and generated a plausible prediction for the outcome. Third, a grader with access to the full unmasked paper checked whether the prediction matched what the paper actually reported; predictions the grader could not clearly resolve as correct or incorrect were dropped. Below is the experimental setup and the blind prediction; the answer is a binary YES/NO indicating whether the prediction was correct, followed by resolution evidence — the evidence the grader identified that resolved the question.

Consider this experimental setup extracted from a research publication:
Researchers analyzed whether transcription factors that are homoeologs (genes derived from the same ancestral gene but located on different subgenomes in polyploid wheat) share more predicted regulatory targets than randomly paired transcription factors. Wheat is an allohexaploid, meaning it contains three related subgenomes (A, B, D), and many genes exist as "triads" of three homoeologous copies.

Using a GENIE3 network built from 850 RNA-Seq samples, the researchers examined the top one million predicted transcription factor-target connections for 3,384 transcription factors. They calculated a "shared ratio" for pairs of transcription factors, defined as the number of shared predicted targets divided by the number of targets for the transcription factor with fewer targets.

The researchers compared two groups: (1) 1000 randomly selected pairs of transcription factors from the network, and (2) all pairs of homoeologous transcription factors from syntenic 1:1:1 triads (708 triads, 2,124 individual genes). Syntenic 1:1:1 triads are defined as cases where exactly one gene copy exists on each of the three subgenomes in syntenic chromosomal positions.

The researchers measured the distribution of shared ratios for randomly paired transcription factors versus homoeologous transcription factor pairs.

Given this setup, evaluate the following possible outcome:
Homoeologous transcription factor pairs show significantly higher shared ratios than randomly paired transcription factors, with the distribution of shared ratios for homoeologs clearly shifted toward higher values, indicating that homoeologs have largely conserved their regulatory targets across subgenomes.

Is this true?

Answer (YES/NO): YES